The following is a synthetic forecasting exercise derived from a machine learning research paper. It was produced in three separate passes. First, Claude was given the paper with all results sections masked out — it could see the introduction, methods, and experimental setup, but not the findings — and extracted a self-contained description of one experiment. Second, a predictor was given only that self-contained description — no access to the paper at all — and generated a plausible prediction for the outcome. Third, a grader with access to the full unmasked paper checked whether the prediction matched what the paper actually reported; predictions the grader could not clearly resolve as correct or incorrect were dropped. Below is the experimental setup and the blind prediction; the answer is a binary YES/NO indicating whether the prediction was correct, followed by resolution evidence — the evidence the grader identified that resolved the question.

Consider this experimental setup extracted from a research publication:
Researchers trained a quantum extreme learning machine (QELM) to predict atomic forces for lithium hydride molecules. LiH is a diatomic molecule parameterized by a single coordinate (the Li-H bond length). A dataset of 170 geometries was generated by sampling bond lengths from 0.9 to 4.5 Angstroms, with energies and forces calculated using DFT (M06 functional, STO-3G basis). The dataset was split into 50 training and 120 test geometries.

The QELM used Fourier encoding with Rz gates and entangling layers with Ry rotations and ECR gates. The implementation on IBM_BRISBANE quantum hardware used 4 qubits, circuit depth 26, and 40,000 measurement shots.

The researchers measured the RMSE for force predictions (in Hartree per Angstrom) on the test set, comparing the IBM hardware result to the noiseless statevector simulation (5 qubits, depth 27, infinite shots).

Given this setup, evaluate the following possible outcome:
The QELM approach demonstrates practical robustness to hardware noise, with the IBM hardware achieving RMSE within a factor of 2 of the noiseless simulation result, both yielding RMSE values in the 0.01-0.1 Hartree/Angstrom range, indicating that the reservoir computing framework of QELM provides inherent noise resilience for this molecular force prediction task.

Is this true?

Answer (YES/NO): NO